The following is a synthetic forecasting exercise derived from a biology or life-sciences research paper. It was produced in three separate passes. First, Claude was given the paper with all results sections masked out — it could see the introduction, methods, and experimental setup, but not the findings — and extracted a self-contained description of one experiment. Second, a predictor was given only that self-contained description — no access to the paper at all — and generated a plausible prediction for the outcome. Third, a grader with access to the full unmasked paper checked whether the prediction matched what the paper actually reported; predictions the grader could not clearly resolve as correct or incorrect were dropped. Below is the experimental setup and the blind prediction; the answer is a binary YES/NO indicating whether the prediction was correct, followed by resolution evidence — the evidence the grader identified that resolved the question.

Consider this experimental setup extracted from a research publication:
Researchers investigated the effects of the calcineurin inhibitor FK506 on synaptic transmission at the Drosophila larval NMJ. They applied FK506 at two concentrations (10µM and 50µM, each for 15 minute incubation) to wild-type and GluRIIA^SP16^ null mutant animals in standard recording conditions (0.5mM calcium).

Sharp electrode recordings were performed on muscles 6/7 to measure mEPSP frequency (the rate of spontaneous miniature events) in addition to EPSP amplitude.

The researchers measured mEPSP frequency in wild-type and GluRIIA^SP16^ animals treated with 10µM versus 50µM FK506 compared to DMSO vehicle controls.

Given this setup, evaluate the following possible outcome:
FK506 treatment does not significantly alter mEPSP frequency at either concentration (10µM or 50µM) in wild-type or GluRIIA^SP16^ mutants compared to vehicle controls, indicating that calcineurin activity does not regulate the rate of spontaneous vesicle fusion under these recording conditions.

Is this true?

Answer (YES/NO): NO